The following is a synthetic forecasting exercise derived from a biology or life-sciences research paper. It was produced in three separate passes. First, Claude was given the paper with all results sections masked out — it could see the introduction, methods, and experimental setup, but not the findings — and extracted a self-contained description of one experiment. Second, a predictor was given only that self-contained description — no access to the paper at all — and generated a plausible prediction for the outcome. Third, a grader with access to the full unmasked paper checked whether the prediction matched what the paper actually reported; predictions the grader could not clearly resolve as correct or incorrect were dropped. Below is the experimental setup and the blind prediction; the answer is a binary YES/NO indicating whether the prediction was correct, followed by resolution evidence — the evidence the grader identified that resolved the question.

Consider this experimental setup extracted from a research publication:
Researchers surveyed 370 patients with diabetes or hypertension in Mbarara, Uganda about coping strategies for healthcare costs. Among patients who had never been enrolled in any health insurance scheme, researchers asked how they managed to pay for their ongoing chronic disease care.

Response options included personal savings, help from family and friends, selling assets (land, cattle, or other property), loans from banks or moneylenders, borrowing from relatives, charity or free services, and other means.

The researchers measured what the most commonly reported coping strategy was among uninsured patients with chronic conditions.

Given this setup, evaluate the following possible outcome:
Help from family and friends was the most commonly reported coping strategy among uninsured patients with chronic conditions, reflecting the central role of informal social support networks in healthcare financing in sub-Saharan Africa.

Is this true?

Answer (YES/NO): YES